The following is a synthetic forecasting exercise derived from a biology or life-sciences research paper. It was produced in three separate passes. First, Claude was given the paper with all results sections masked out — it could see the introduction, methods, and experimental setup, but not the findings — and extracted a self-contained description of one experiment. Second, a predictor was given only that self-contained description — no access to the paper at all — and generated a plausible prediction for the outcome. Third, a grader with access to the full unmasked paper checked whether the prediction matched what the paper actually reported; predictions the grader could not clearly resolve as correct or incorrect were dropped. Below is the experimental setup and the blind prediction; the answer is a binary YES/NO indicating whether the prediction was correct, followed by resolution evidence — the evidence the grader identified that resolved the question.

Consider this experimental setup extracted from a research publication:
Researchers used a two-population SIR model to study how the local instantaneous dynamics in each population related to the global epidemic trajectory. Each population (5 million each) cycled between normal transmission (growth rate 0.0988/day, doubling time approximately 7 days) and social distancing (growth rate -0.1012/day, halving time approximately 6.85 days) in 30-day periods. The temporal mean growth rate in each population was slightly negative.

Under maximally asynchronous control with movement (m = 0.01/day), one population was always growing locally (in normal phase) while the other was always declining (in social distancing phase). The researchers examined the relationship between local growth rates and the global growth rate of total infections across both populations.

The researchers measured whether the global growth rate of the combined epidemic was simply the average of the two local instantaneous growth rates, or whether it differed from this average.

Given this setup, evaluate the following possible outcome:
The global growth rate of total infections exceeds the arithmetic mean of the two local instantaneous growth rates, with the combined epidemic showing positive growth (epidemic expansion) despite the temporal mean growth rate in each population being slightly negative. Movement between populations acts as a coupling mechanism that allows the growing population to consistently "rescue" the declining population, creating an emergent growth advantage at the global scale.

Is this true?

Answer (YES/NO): YES